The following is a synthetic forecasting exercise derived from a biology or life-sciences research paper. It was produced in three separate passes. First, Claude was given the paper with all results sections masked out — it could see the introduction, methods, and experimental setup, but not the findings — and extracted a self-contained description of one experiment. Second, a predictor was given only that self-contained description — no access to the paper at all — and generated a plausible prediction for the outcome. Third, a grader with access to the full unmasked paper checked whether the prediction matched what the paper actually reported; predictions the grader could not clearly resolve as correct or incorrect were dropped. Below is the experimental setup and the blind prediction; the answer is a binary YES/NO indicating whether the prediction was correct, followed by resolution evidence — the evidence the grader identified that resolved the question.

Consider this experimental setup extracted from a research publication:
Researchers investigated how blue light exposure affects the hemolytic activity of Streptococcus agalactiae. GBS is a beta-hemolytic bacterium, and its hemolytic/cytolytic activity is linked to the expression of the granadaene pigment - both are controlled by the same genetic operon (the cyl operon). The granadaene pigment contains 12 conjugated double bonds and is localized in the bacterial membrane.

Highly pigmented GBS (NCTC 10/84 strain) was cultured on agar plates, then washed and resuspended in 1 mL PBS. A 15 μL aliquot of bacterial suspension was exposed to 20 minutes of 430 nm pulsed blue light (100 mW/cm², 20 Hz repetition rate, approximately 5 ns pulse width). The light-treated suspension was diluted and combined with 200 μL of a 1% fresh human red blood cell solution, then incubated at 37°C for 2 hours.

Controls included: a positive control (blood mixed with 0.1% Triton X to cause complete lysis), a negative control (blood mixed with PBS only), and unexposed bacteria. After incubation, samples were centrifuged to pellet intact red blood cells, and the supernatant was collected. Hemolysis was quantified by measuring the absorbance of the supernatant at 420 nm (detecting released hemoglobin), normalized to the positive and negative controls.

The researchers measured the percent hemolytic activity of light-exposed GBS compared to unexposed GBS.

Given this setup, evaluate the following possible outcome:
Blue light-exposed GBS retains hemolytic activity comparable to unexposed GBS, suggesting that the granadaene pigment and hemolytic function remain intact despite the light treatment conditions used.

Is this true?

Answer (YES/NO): NO